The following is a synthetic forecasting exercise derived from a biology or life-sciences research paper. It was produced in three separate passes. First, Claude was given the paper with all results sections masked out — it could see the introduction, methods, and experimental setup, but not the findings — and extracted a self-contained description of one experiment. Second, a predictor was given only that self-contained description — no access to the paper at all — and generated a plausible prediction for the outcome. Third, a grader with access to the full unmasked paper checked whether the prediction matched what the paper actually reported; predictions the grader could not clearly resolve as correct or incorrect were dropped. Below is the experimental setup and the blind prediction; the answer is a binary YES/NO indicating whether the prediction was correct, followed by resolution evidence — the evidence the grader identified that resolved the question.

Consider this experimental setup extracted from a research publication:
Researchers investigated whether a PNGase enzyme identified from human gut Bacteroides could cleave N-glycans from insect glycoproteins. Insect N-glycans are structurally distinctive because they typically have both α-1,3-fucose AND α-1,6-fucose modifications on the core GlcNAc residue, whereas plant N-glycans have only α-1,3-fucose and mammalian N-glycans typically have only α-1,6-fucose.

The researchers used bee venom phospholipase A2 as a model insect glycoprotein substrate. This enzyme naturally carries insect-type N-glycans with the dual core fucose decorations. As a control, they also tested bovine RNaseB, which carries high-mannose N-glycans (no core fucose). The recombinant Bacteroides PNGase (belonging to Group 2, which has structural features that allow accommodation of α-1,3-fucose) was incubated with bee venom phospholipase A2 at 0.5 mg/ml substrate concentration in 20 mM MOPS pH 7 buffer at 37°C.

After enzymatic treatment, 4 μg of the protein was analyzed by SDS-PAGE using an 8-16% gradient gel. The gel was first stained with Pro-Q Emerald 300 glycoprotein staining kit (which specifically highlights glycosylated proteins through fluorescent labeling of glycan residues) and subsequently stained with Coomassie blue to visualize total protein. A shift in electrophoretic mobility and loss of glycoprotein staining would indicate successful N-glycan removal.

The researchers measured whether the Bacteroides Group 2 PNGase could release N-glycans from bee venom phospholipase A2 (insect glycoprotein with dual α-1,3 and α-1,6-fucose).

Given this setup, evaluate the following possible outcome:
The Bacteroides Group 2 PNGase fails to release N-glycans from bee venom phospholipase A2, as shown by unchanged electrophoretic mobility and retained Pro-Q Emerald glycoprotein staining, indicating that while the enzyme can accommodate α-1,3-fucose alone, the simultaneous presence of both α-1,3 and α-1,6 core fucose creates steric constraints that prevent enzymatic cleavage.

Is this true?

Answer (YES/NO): NO